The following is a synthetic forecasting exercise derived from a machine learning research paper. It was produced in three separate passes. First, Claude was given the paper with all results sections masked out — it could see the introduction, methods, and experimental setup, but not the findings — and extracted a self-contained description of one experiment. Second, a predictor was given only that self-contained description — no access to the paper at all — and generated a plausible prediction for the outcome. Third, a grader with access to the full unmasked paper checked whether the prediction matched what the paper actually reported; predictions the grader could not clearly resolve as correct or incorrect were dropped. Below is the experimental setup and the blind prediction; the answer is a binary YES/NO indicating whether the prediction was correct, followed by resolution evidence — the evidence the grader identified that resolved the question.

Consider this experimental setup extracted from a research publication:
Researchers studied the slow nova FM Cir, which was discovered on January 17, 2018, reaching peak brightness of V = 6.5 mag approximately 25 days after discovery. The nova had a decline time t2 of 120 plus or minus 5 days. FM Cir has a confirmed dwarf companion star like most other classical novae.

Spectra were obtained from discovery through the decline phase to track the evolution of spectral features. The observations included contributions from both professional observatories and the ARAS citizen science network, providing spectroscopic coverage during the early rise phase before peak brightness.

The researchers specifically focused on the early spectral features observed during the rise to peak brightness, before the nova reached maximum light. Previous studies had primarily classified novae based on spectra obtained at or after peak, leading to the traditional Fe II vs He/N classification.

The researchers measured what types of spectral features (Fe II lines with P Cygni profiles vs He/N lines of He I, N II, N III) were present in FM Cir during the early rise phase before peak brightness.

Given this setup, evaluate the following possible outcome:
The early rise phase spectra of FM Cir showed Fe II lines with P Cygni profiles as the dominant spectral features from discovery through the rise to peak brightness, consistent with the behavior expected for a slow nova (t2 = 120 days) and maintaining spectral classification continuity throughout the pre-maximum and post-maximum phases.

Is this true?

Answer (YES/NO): NO